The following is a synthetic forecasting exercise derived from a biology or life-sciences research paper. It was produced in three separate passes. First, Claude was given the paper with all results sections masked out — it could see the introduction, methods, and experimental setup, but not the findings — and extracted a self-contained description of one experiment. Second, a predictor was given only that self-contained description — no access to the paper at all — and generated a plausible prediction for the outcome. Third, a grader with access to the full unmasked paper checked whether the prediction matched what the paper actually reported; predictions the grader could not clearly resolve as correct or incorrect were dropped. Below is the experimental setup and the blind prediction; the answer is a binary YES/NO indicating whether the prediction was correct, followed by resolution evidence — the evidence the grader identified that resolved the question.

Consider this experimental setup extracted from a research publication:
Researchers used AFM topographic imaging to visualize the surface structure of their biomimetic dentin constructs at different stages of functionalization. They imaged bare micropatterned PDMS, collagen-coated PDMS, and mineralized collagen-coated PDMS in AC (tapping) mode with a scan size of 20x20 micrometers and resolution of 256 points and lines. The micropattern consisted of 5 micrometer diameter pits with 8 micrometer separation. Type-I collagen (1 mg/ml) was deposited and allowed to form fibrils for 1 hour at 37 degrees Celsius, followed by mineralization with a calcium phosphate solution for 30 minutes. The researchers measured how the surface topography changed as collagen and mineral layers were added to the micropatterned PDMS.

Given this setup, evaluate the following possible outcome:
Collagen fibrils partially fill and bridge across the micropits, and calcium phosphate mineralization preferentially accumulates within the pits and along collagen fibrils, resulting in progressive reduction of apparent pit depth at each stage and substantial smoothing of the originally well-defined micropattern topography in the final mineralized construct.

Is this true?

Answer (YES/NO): NO